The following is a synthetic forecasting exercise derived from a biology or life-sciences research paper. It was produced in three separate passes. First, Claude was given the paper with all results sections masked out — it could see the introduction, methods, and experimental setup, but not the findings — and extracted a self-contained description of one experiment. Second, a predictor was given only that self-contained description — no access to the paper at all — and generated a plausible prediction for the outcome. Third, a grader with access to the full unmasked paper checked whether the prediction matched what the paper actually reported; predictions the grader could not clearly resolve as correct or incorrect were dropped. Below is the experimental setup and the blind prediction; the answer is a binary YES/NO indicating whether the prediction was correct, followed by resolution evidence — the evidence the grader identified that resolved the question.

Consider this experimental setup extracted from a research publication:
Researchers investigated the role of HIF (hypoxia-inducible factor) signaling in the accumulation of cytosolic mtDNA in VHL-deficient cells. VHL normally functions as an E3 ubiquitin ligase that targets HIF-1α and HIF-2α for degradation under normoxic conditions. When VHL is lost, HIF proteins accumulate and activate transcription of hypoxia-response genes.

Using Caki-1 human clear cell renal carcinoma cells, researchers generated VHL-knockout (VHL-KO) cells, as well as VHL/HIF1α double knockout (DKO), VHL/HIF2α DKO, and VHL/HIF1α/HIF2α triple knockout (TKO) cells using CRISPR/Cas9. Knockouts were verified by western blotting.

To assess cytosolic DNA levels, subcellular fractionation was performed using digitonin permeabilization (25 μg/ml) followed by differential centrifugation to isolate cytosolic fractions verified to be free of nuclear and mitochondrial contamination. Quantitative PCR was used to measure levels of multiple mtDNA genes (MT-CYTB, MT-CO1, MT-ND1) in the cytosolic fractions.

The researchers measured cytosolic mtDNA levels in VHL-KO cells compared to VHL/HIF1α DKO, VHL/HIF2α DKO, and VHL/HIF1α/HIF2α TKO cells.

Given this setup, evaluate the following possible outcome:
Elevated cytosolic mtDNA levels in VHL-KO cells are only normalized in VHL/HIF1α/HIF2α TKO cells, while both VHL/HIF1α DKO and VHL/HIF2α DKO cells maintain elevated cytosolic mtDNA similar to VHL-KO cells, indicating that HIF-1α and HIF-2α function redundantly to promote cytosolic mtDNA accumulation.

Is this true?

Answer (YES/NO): NO